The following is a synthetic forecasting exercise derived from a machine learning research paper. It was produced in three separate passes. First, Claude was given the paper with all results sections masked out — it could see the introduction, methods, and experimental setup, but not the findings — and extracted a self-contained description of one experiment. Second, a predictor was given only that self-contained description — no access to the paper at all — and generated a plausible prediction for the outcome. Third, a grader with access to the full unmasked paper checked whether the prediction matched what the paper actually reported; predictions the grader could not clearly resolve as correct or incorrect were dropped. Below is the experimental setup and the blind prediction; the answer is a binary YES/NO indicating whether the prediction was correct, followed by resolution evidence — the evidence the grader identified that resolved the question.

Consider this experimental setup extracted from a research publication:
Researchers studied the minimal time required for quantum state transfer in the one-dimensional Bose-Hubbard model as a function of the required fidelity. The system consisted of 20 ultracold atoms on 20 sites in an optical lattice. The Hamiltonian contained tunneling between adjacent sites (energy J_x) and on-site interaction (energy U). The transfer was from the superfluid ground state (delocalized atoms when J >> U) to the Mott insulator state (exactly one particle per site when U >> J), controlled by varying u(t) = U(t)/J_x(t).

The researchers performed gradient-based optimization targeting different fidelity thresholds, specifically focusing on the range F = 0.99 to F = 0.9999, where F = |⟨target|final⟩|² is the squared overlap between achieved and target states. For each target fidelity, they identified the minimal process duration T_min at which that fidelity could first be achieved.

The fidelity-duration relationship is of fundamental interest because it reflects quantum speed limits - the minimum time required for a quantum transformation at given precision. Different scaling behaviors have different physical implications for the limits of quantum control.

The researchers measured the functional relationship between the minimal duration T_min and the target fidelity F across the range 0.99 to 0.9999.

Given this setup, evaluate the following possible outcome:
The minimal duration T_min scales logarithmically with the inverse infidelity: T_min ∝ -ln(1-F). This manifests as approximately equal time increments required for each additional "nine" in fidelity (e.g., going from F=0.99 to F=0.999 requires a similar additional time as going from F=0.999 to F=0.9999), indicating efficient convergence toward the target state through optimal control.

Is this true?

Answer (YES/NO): YES